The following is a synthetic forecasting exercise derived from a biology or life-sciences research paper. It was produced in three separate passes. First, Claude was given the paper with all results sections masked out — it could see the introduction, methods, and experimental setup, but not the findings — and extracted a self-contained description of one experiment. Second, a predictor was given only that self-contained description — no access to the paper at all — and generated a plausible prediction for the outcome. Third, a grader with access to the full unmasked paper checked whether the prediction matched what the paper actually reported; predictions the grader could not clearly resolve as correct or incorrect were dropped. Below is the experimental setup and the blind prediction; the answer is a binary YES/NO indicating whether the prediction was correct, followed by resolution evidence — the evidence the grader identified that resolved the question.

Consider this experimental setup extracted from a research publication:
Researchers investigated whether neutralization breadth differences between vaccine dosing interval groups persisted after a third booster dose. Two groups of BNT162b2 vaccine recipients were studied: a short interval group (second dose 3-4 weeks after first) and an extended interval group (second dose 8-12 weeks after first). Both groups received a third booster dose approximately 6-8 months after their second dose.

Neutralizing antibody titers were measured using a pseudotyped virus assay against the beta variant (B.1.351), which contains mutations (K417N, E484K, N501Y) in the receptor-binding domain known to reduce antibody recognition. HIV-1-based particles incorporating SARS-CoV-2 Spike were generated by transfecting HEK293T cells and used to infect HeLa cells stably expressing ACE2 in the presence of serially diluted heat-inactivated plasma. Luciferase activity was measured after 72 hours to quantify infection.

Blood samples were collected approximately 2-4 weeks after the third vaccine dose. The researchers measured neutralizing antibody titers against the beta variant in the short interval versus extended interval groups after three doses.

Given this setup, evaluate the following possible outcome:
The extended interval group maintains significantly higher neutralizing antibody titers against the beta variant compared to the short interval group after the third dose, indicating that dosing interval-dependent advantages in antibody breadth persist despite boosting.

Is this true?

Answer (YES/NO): NO